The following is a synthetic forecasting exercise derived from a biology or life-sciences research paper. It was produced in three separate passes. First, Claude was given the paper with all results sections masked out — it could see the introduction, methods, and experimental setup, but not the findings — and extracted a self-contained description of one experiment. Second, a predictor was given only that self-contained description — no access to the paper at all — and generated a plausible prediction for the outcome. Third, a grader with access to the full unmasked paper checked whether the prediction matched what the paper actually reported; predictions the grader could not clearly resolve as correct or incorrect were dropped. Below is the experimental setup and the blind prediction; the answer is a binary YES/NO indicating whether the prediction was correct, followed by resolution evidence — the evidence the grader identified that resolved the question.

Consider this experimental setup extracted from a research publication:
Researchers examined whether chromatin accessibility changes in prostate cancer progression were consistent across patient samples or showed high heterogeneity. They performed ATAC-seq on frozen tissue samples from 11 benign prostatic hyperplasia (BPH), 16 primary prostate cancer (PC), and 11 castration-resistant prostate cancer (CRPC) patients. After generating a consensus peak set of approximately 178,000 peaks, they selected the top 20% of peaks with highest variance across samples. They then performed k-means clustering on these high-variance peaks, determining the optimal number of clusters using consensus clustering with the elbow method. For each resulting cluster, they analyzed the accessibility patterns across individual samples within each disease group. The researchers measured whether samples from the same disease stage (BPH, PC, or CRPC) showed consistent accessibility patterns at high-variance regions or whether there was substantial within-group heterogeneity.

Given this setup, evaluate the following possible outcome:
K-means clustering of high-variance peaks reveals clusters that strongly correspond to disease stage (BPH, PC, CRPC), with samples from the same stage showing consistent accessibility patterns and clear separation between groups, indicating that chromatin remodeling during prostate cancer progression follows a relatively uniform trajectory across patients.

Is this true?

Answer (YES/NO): NO